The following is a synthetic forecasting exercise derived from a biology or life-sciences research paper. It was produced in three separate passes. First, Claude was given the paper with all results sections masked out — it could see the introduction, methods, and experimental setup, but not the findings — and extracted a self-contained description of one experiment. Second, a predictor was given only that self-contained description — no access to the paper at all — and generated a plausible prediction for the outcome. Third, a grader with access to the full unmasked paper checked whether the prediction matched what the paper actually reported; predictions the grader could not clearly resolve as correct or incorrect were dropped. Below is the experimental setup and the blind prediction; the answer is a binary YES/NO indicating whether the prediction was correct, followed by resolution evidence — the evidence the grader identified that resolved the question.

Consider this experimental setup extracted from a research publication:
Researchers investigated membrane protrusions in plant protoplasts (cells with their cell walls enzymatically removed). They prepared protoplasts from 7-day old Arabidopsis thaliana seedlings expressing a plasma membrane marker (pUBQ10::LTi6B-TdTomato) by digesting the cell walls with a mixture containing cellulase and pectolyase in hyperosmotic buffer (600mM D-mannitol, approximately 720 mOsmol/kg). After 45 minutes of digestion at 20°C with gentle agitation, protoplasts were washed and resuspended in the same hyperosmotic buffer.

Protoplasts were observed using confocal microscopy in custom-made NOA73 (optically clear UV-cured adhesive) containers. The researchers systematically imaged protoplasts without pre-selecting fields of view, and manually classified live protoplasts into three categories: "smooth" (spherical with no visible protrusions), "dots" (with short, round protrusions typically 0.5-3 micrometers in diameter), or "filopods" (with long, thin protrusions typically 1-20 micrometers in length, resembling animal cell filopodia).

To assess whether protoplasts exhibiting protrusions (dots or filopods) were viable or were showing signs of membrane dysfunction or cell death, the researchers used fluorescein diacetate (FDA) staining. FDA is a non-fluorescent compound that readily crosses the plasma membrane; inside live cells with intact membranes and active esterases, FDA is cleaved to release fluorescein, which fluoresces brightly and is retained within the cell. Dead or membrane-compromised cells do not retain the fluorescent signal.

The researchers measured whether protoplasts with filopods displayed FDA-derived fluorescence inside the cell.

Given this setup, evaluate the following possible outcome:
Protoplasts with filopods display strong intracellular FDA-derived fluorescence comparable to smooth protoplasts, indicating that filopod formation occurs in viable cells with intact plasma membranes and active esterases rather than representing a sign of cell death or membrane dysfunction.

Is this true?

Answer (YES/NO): YES